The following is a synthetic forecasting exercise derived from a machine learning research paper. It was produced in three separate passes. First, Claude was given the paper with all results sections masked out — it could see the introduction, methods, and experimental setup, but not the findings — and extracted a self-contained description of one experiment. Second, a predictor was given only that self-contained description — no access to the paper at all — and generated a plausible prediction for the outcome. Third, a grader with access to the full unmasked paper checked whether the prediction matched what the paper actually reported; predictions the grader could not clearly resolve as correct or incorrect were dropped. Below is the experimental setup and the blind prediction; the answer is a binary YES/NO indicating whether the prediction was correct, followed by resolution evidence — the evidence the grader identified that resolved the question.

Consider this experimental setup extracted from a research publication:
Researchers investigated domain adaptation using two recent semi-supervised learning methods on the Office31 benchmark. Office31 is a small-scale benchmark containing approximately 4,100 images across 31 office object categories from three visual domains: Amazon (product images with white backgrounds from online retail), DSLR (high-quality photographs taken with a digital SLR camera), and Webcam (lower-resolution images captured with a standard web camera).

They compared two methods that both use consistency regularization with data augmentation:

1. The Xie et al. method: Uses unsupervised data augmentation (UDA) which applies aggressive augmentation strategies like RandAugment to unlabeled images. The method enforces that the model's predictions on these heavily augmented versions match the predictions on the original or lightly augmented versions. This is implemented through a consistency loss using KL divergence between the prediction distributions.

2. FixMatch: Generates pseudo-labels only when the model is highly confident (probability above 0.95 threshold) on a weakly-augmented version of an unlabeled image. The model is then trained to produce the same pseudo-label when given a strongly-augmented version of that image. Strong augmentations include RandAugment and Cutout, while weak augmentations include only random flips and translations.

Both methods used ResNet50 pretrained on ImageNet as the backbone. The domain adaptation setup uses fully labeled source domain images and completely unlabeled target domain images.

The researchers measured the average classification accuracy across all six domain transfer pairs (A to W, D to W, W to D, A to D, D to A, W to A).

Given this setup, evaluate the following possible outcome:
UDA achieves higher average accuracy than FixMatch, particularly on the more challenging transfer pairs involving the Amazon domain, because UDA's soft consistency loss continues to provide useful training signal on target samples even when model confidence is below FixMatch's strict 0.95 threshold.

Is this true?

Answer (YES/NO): YES